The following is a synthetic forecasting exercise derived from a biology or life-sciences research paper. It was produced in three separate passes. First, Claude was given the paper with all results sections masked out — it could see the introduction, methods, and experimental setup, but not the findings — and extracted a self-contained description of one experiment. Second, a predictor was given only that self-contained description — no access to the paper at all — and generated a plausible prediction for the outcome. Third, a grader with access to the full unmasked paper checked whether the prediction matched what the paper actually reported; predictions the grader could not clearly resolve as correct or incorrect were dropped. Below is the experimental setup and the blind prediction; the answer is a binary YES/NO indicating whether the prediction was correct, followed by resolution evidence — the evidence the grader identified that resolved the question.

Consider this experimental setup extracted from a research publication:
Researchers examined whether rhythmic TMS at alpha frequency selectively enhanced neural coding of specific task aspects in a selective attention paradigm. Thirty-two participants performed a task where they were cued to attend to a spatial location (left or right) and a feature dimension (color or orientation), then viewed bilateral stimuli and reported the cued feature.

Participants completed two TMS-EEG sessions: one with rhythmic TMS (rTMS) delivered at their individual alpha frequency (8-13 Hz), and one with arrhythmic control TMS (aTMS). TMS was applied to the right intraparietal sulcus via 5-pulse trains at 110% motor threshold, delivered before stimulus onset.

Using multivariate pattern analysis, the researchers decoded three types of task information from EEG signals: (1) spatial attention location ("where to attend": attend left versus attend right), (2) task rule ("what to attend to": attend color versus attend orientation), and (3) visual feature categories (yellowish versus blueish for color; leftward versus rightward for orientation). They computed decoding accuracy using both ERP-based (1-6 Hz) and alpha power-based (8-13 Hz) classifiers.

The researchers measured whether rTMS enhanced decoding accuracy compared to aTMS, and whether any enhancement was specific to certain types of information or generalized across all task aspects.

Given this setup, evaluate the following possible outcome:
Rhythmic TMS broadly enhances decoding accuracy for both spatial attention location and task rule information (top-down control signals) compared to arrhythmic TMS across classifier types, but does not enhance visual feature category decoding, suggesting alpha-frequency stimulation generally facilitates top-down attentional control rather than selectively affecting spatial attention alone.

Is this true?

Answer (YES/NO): NO